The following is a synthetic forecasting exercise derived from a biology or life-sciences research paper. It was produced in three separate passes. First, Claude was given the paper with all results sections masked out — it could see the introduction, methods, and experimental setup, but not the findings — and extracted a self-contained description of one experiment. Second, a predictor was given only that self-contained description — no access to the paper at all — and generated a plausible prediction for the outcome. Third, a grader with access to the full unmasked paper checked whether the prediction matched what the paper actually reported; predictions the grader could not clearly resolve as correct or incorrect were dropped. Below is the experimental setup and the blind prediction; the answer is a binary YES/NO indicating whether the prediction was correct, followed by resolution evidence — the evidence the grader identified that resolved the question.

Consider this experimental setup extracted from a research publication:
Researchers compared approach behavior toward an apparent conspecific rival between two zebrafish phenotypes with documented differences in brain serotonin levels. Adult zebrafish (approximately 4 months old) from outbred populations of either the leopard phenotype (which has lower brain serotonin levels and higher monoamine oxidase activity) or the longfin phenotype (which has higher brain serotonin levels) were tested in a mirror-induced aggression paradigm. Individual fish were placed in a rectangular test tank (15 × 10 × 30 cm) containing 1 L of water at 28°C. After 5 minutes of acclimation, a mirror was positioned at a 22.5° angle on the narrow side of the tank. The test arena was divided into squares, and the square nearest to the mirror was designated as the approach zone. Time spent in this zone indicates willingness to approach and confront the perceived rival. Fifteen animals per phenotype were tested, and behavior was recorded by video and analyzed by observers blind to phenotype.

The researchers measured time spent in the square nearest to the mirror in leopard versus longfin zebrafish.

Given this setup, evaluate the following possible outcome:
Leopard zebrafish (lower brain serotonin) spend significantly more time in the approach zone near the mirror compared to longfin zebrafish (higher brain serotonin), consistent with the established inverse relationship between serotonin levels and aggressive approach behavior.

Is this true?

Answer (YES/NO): NO